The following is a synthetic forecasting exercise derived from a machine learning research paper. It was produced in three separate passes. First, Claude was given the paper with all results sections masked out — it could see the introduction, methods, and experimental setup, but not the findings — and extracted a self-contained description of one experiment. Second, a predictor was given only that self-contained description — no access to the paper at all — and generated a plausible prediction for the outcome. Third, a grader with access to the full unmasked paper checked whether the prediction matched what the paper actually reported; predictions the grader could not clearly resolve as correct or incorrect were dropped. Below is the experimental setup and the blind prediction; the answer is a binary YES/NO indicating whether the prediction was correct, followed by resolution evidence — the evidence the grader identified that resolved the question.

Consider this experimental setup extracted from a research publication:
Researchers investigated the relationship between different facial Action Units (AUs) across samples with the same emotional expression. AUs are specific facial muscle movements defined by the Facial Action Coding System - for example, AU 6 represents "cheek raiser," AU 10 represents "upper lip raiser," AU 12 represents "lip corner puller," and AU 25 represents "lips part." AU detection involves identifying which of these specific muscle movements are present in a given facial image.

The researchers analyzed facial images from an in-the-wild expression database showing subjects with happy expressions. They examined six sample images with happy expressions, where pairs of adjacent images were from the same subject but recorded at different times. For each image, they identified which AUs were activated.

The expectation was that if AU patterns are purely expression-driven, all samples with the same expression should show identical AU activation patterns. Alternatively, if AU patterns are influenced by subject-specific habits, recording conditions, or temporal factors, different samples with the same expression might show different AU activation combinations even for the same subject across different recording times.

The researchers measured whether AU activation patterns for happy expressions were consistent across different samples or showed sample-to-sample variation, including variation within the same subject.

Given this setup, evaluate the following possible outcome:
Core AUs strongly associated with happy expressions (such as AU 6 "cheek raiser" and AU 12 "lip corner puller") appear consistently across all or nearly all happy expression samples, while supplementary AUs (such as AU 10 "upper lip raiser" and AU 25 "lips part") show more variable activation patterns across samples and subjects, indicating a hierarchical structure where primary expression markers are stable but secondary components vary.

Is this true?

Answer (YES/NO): NO